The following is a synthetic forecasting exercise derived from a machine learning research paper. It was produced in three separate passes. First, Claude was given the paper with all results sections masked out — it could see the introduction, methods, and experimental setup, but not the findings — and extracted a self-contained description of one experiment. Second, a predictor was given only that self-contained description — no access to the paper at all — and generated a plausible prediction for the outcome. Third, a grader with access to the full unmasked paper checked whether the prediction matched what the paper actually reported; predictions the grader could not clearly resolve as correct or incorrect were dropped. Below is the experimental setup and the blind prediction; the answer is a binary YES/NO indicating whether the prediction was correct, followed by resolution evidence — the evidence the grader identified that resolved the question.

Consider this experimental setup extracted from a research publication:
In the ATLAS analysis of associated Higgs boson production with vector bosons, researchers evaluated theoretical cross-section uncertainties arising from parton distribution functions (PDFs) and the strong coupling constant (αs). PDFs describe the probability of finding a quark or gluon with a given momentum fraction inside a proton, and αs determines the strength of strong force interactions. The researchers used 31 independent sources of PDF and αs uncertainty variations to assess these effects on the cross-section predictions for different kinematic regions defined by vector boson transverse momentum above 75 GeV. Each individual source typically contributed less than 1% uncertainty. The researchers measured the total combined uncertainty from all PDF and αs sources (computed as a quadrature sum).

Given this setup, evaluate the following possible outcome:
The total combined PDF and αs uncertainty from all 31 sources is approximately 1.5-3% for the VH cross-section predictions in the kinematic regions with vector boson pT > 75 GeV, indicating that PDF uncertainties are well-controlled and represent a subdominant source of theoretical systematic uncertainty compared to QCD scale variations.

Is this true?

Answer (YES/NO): YES